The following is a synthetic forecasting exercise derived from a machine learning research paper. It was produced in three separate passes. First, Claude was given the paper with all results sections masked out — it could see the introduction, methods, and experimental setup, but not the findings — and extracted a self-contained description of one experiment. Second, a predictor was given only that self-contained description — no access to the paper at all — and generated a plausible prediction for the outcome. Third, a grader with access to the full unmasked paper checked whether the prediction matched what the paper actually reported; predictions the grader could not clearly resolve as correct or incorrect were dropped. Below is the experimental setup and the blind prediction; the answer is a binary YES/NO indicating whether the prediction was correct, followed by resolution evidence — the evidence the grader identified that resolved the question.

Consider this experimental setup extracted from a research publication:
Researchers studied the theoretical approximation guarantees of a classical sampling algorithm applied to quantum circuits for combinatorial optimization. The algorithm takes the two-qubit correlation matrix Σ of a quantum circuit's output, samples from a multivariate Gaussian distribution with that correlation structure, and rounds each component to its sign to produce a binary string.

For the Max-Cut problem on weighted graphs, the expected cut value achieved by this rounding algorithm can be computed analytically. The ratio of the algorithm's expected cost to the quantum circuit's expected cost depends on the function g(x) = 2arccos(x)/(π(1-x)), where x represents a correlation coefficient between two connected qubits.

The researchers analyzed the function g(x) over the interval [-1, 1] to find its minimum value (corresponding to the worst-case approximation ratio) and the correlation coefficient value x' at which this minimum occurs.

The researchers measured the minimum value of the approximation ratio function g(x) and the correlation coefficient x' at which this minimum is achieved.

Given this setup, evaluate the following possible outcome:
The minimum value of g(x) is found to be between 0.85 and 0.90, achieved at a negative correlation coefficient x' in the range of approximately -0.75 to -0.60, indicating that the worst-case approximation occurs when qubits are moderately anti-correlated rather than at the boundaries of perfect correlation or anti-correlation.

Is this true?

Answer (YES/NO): YES